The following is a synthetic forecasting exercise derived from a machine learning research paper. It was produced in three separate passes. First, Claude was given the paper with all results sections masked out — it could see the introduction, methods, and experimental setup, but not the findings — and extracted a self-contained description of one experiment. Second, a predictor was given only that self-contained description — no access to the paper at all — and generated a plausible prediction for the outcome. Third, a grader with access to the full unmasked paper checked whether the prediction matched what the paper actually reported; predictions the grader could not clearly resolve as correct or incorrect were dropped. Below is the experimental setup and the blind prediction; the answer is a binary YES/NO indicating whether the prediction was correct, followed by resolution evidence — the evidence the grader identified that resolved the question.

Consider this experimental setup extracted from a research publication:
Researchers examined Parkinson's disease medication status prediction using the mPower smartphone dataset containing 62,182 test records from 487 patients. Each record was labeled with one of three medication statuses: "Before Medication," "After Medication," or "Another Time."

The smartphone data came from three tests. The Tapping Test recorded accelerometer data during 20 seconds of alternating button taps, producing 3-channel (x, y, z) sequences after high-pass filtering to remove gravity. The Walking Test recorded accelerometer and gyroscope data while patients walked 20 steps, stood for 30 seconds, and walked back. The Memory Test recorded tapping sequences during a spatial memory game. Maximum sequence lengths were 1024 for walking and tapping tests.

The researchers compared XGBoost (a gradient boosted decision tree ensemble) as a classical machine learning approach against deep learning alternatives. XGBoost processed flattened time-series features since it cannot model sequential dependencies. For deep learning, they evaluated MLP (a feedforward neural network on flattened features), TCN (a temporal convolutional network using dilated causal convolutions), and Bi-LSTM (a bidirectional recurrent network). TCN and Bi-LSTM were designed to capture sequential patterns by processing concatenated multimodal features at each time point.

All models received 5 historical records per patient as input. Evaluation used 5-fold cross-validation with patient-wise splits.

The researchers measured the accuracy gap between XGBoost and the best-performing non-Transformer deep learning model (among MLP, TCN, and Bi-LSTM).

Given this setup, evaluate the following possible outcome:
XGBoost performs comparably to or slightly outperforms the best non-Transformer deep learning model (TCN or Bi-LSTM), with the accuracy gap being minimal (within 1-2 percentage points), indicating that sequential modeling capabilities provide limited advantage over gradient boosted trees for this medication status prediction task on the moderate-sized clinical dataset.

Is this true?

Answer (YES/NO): NO